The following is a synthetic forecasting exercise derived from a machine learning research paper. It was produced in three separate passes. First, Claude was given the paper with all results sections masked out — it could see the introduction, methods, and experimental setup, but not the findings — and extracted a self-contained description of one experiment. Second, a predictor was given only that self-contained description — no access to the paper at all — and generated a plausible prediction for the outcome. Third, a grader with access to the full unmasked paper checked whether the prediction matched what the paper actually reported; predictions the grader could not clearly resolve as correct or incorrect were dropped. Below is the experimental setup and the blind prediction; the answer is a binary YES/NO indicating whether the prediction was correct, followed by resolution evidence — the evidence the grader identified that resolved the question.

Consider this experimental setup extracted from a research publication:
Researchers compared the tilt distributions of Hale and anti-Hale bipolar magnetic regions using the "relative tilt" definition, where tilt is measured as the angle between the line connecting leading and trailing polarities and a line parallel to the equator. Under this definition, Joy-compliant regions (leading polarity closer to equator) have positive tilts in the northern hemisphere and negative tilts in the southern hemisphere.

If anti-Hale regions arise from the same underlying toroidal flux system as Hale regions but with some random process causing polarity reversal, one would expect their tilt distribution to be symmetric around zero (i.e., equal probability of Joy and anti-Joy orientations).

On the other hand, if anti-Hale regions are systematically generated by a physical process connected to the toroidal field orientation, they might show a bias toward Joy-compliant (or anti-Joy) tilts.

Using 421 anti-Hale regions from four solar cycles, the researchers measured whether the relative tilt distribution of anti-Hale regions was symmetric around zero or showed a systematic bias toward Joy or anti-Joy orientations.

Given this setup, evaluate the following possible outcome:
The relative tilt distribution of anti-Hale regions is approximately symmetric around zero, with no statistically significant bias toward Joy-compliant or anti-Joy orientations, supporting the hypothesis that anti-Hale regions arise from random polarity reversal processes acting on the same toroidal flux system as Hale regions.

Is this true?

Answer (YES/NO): NO